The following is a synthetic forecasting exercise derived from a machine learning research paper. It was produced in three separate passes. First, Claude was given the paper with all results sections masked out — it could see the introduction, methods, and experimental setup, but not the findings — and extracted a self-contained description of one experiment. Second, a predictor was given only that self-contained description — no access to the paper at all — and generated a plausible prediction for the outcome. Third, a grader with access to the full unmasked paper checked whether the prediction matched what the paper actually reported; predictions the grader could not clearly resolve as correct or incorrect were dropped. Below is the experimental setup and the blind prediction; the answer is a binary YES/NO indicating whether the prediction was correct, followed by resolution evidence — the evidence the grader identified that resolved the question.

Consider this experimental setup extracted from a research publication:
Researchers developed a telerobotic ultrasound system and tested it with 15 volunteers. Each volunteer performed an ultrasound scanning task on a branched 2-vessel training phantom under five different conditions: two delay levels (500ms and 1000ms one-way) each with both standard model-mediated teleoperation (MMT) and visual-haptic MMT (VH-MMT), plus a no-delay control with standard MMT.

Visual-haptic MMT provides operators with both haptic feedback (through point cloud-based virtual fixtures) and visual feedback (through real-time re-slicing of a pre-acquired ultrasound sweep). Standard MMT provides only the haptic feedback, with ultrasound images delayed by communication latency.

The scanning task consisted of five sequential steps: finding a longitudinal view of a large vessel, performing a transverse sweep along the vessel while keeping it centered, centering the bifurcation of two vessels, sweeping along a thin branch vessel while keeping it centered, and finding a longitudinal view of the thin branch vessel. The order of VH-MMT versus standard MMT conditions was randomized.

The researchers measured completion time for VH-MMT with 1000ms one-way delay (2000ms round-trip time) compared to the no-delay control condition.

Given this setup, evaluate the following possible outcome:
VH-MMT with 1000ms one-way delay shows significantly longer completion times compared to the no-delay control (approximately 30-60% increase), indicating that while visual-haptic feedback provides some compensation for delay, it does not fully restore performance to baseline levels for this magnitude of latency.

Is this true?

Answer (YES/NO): NO